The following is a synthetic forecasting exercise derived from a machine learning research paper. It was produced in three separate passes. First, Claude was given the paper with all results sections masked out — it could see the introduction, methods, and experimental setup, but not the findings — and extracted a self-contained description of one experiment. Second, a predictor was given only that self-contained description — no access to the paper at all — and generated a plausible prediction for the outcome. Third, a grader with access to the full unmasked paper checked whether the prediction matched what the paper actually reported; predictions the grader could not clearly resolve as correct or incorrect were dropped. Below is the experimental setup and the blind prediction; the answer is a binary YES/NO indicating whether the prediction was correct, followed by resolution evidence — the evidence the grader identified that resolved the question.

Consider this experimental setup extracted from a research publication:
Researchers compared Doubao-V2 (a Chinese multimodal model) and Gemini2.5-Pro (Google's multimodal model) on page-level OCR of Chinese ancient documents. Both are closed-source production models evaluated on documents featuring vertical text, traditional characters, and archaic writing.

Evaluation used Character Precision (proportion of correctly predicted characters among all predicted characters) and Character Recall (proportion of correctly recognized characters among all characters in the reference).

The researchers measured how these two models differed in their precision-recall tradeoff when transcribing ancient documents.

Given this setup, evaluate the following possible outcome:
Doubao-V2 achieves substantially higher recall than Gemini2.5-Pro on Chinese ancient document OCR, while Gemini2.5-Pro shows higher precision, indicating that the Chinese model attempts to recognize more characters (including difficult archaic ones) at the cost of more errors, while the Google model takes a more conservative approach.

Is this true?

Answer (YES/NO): YES